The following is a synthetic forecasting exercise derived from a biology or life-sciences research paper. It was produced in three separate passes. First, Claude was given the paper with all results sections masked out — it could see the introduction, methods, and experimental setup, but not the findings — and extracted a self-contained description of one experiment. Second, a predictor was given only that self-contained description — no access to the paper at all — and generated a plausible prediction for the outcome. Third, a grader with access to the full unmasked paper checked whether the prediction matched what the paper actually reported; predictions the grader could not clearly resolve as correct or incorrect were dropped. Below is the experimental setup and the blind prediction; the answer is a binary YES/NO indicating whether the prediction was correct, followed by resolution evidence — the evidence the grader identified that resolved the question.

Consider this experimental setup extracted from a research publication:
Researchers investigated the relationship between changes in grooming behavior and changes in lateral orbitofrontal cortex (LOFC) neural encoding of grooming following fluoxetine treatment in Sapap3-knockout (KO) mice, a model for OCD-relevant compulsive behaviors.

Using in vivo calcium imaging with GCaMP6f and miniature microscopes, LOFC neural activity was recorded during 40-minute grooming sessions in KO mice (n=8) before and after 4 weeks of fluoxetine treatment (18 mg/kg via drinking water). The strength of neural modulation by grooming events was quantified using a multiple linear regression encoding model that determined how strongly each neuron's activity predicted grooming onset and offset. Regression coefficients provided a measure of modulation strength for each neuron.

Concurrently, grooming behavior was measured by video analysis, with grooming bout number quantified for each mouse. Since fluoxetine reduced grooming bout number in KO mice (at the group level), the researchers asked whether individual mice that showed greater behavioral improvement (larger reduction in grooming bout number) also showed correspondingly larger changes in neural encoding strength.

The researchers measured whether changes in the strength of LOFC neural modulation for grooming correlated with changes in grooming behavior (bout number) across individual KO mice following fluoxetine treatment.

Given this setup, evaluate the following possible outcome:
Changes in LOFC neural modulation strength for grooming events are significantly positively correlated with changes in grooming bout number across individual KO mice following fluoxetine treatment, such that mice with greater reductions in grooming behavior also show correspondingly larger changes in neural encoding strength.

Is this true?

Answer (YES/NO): NO